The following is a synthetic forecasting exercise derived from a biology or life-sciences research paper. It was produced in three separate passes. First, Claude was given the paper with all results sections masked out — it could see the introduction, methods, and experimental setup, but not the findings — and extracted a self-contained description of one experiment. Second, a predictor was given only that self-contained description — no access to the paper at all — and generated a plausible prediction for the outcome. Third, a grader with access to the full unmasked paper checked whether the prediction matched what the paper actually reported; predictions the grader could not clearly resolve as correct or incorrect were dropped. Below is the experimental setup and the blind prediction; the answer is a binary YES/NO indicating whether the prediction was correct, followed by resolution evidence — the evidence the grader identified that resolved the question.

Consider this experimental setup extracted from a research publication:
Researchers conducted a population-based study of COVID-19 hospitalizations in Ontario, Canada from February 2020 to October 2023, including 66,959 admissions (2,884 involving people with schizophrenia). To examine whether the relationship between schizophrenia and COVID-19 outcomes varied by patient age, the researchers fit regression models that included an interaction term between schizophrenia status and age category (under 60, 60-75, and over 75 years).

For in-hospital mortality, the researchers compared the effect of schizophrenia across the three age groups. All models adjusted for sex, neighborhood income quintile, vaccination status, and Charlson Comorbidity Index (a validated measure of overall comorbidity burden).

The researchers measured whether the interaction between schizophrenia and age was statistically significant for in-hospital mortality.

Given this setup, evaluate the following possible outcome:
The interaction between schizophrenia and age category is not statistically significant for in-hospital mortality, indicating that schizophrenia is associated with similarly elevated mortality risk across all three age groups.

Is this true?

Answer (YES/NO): YES